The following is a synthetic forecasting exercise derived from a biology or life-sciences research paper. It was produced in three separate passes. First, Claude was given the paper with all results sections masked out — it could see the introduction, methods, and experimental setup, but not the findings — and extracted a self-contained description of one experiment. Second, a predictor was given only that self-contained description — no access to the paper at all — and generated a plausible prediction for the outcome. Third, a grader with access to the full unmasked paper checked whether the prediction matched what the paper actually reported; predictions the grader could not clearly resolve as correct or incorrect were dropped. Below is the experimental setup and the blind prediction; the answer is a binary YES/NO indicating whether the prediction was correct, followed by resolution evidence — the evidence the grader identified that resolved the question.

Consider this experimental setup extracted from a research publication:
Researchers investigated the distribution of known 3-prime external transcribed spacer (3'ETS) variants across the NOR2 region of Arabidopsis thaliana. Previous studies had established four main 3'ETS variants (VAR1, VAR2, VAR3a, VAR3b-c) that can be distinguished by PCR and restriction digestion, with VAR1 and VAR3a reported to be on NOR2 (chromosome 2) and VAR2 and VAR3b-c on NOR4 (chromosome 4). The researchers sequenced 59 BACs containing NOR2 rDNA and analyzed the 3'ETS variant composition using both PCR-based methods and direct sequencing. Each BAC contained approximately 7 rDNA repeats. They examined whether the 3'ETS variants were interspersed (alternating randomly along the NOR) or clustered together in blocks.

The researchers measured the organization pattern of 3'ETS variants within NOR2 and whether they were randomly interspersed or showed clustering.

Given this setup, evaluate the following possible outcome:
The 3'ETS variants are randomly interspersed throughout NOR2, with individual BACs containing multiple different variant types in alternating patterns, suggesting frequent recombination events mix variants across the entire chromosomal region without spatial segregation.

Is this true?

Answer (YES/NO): NO